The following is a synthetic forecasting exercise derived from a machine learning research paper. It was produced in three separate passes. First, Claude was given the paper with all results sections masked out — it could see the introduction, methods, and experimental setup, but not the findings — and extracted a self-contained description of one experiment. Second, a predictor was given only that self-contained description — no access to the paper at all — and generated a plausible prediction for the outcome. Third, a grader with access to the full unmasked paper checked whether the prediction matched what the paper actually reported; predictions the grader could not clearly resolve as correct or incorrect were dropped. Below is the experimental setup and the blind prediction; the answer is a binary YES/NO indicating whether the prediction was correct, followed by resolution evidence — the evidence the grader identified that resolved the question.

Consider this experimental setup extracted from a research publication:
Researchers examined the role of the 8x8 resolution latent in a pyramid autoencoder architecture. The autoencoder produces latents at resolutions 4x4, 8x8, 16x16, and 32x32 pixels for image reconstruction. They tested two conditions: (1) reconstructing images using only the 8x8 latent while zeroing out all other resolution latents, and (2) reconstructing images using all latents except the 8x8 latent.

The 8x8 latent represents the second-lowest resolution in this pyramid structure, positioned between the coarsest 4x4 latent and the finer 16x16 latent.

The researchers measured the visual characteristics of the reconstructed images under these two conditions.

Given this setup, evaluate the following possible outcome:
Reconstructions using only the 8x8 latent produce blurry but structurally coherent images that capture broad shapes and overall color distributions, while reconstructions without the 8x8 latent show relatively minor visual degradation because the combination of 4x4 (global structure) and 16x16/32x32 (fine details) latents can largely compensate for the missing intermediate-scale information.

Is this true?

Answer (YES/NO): NO